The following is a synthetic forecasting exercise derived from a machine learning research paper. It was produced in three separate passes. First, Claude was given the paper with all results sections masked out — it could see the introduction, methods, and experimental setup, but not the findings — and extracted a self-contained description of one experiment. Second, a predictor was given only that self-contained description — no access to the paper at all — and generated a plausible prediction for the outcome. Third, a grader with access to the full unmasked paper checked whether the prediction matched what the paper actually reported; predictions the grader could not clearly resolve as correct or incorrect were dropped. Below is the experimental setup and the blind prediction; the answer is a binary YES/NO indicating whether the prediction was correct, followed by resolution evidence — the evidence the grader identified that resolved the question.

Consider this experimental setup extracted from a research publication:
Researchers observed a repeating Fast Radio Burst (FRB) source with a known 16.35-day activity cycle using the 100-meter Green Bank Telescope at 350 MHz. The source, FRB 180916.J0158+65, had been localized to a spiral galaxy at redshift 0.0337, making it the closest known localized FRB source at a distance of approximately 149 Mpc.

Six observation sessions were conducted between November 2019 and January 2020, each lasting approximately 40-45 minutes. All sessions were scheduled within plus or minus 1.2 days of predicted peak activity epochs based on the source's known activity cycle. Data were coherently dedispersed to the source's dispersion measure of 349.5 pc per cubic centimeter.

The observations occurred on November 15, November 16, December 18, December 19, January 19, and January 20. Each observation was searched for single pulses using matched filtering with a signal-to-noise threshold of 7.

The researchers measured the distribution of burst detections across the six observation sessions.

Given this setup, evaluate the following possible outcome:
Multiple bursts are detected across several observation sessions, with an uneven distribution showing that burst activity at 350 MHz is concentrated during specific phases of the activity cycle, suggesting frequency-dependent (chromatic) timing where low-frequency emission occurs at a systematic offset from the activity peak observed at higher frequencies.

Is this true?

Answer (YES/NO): NO